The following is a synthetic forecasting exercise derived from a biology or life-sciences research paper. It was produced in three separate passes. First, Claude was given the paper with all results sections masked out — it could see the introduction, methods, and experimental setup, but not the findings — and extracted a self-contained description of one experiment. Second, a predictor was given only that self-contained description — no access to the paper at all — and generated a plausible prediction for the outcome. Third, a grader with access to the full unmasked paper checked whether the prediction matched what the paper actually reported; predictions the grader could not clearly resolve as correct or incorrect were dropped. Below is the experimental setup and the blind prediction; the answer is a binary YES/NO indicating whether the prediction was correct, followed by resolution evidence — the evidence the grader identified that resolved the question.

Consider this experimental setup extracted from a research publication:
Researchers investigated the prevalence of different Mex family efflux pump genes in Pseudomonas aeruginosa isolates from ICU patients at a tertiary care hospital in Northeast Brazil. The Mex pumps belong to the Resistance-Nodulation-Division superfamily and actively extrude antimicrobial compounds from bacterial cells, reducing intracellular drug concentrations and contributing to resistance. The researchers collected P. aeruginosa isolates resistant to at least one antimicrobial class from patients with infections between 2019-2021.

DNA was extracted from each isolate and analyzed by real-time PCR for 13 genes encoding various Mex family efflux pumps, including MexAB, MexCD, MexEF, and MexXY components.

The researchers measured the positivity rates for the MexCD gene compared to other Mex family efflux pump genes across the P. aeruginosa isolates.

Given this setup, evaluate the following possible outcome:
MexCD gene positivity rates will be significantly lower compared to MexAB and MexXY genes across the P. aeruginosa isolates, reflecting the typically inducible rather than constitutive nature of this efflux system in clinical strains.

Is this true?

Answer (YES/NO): NO